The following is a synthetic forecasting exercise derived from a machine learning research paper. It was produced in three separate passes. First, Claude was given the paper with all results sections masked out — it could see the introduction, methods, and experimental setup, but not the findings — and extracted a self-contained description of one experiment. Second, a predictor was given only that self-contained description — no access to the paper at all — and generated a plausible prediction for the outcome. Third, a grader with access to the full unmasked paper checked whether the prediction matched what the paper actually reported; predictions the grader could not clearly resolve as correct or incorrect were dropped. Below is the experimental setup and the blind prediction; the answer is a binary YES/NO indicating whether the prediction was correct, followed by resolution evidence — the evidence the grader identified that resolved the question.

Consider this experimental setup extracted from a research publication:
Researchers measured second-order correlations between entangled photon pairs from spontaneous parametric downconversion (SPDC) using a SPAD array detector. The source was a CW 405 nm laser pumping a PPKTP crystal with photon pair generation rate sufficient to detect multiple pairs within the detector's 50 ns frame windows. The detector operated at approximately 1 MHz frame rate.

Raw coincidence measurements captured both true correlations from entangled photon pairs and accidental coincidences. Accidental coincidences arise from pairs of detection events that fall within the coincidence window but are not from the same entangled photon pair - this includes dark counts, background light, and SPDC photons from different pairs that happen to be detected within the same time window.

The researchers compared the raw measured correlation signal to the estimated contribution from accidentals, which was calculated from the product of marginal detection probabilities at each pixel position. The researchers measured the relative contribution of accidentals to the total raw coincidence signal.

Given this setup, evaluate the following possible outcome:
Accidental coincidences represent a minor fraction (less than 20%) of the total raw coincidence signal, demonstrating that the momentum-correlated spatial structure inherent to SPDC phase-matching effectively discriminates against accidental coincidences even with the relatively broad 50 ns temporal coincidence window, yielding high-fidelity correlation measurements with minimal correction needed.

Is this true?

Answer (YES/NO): NO